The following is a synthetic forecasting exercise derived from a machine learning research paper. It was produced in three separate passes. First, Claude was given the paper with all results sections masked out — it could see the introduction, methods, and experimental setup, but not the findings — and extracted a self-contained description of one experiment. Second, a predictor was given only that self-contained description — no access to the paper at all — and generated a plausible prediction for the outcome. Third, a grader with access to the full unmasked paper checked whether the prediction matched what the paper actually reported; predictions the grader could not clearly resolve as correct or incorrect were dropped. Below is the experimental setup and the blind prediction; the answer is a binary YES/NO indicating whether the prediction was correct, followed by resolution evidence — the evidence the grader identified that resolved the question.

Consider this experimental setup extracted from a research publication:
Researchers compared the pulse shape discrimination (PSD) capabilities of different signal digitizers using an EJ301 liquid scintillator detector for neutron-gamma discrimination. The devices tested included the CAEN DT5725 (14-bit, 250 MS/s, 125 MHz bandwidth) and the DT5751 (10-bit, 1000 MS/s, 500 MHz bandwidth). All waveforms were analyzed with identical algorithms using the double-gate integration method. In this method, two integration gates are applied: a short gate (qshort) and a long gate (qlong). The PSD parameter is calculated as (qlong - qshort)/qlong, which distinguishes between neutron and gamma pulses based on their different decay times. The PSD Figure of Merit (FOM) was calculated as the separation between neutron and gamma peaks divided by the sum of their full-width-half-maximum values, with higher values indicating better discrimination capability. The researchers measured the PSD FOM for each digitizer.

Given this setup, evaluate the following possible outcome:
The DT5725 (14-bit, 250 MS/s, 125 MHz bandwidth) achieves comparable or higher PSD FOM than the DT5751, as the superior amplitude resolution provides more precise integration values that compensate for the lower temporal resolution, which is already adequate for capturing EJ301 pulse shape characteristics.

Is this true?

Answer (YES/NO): NO